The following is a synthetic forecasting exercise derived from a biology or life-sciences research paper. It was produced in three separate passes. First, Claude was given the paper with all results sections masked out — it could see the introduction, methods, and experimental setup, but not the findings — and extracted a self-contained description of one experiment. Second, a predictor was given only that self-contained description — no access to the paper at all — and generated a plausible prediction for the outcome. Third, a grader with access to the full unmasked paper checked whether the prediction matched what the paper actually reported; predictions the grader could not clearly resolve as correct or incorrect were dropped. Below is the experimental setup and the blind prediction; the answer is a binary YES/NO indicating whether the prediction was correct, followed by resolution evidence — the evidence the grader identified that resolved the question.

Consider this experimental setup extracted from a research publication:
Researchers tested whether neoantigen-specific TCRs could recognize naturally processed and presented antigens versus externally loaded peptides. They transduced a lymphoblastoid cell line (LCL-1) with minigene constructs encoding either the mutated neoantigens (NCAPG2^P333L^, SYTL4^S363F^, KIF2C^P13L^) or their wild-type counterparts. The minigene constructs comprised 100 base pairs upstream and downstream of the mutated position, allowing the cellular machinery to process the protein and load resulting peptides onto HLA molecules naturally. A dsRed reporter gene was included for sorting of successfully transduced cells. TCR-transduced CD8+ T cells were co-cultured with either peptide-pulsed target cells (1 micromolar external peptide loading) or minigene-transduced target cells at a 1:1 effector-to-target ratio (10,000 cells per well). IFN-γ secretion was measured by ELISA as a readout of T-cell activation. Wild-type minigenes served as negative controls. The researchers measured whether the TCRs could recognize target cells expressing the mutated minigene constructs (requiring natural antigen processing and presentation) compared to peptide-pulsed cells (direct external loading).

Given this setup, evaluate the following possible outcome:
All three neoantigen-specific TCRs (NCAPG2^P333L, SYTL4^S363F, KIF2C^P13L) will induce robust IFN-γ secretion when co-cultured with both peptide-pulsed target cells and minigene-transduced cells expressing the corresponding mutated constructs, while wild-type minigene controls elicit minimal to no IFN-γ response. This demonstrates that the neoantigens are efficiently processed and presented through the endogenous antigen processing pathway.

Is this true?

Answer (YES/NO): YES